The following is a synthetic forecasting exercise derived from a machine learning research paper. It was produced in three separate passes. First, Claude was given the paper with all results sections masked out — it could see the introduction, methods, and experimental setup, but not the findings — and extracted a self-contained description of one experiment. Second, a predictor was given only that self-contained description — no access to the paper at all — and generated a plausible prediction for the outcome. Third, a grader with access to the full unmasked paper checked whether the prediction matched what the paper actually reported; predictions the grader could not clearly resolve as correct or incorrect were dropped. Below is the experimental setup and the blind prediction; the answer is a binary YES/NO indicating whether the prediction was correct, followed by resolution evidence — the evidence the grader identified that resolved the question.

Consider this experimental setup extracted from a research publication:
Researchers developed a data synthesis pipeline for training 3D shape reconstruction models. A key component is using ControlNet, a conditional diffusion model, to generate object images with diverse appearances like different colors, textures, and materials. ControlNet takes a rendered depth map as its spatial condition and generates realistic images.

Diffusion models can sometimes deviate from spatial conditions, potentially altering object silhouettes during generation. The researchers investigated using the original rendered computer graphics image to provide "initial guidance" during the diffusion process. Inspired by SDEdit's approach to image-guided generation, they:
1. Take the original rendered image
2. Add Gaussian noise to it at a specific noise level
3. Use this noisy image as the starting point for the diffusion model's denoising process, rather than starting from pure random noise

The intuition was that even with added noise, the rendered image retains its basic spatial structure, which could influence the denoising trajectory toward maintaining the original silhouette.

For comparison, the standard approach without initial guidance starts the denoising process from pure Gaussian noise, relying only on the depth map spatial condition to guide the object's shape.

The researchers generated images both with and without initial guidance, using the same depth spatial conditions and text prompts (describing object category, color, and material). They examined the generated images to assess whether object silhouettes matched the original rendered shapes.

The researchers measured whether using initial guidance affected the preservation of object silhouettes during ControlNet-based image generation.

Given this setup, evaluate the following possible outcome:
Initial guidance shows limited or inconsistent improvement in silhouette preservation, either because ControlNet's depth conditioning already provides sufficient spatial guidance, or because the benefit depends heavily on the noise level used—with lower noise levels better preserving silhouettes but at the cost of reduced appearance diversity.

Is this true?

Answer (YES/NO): NO